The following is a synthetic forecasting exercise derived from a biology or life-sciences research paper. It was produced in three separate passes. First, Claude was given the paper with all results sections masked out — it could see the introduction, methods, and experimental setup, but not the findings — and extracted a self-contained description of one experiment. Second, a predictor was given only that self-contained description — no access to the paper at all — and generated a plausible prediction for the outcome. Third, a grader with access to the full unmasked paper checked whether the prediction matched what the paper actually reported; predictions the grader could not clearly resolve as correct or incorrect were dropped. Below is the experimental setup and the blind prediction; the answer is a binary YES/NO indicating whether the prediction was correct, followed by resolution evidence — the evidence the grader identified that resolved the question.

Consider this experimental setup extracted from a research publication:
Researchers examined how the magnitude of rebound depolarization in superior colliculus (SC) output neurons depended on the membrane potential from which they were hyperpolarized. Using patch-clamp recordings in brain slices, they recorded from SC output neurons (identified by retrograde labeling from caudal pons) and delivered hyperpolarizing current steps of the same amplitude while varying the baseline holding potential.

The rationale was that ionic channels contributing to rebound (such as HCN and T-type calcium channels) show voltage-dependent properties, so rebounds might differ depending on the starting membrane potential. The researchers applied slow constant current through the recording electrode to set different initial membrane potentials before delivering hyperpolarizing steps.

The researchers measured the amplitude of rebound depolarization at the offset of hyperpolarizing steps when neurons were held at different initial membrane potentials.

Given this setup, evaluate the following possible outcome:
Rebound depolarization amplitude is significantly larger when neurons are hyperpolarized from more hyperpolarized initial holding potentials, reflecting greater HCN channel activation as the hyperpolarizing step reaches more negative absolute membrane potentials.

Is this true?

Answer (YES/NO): NO